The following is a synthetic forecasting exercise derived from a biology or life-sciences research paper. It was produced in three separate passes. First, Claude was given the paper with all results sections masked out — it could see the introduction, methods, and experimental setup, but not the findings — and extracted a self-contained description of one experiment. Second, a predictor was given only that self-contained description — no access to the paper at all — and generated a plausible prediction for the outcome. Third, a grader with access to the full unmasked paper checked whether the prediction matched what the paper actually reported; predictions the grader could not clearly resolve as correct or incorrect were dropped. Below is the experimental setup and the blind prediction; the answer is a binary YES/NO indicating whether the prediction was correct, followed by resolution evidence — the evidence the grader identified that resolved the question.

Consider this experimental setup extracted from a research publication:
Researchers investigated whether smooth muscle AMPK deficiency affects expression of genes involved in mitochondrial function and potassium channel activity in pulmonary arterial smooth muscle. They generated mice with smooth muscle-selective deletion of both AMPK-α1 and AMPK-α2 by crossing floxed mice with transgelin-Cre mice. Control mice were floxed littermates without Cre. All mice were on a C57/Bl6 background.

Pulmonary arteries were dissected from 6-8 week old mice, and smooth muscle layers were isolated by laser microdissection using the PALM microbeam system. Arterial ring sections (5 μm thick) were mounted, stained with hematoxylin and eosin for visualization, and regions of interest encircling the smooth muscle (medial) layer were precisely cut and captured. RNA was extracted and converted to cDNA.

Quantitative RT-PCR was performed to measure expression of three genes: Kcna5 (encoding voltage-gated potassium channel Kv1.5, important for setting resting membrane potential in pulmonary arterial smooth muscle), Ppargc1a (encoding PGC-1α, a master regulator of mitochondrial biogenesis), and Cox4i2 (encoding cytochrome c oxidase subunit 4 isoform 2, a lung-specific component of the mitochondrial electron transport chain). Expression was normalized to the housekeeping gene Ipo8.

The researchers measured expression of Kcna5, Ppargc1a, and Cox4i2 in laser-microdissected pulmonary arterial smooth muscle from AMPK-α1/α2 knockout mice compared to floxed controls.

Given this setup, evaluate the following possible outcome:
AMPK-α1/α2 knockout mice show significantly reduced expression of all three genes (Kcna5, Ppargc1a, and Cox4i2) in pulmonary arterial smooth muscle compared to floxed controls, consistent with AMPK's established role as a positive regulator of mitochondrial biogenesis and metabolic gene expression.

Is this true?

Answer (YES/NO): NO